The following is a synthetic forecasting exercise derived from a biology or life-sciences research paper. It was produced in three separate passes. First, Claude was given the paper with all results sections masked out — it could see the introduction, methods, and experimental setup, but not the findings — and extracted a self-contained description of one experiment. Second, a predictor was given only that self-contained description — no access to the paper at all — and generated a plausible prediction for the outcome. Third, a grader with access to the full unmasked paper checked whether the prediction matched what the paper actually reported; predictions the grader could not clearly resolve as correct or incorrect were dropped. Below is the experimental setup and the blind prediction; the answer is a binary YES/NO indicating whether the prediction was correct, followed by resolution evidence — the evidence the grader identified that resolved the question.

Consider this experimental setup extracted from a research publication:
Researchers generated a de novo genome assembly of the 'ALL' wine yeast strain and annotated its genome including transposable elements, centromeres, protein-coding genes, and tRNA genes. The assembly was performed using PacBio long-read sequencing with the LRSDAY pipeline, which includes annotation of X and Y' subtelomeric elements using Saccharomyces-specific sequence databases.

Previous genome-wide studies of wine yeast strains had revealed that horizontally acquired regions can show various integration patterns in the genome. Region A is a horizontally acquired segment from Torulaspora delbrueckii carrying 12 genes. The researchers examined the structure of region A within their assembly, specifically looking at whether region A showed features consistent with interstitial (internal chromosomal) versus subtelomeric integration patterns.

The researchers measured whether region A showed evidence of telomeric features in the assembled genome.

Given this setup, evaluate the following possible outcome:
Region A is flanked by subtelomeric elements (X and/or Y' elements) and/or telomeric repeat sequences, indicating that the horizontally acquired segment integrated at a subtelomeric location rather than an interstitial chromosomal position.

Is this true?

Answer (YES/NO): YES